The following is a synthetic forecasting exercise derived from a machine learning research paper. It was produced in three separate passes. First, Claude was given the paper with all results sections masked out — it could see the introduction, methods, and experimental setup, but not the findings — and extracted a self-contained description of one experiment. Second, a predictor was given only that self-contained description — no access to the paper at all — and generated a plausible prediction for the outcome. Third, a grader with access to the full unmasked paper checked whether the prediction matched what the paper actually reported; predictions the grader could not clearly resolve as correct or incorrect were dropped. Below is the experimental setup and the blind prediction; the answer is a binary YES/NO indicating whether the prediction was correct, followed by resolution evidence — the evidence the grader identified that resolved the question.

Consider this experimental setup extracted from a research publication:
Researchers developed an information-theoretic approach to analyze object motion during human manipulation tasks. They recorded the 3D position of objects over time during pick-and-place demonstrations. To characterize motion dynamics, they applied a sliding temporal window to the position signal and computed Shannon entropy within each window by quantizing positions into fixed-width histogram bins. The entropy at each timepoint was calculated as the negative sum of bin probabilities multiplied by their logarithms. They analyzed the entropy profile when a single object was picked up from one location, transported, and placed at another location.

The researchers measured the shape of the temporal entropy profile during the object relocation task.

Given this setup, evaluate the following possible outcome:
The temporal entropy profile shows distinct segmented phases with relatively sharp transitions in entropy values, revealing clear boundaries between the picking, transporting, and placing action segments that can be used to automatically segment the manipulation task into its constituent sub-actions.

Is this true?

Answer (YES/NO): NO